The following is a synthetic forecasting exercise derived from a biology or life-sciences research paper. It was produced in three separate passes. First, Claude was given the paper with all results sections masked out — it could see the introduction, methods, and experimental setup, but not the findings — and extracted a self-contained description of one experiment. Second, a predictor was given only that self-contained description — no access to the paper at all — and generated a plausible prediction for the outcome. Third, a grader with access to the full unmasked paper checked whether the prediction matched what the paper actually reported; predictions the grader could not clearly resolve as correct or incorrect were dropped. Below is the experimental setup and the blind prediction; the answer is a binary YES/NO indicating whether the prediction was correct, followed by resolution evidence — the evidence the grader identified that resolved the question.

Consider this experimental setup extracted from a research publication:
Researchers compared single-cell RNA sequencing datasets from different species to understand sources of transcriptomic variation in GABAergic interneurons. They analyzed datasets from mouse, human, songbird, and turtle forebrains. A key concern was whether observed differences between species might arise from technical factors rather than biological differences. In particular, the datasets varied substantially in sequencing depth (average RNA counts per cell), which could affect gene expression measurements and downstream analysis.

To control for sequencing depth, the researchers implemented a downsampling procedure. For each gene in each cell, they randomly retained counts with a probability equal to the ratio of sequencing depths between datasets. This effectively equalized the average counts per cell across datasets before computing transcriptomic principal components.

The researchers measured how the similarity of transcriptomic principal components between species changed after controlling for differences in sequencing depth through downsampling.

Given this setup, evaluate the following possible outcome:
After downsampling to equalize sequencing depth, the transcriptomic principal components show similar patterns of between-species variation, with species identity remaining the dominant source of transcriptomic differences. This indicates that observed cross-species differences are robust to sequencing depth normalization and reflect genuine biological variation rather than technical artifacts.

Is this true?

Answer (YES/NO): YES